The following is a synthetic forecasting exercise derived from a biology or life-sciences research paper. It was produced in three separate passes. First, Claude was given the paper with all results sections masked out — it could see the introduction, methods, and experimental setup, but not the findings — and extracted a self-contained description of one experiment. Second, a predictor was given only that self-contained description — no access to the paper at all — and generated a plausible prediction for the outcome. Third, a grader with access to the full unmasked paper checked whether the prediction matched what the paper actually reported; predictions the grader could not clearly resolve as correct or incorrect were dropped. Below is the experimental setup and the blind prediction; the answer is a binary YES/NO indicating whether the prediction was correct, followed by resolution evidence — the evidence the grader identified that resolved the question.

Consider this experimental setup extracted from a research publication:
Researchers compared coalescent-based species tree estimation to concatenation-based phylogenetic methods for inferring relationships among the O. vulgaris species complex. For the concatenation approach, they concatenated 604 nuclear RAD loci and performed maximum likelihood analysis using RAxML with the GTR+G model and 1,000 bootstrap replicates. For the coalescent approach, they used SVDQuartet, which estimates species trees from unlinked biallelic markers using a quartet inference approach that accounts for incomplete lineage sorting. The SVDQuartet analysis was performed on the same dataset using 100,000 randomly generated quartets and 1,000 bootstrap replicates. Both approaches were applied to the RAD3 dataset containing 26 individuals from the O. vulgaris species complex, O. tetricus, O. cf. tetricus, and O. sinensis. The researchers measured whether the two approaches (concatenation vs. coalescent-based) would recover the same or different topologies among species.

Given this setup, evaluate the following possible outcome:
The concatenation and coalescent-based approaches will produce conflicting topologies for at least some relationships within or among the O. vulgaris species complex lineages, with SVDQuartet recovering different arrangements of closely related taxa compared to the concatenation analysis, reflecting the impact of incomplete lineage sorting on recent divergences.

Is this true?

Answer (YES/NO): NO